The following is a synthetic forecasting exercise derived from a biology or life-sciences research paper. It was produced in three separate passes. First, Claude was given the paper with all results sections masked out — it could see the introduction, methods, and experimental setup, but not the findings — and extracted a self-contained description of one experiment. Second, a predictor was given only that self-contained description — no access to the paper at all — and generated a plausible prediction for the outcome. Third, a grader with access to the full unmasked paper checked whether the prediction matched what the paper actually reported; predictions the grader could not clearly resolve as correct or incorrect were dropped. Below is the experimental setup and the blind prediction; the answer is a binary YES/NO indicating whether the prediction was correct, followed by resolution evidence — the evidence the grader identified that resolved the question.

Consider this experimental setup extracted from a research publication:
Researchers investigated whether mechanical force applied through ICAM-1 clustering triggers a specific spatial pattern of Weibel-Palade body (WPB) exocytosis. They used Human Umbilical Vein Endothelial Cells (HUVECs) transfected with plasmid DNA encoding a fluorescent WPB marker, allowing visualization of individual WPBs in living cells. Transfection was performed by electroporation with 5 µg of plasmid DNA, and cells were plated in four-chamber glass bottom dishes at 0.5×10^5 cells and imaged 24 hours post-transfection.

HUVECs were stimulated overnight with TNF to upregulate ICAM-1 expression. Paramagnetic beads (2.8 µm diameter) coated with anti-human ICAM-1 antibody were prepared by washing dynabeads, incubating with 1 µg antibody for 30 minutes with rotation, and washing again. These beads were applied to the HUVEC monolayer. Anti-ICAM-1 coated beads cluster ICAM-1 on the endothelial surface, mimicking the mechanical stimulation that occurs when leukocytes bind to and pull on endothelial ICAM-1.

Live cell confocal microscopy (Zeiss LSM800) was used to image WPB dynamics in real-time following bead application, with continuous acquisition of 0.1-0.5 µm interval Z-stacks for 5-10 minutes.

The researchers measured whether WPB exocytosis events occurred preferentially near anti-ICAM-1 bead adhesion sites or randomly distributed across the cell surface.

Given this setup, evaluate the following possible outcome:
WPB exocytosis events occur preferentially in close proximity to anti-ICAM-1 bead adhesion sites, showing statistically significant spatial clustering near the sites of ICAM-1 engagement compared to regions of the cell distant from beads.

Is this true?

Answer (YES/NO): YES